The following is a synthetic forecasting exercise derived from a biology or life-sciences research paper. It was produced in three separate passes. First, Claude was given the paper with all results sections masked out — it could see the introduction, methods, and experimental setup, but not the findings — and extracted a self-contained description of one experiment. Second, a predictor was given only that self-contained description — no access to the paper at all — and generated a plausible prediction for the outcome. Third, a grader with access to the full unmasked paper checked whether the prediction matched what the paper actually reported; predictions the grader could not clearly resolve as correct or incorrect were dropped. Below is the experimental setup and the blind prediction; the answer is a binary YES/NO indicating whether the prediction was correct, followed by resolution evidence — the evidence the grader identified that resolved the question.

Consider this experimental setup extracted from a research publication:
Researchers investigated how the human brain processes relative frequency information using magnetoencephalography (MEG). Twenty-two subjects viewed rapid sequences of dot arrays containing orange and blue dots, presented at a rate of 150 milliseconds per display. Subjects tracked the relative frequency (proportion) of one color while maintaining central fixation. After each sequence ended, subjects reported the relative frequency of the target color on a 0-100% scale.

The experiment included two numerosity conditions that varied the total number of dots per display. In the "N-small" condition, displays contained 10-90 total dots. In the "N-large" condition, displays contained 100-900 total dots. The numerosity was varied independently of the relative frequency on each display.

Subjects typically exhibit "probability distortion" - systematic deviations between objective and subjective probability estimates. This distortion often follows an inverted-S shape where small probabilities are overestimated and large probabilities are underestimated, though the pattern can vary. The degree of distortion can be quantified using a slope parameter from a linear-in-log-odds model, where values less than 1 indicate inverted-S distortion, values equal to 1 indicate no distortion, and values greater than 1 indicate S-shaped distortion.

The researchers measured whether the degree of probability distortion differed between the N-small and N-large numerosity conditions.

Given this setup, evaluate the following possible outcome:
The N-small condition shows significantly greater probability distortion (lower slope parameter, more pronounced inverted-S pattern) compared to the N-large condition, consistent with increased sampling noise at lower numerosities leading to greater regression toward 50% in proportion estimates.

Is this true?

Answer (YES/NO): YES